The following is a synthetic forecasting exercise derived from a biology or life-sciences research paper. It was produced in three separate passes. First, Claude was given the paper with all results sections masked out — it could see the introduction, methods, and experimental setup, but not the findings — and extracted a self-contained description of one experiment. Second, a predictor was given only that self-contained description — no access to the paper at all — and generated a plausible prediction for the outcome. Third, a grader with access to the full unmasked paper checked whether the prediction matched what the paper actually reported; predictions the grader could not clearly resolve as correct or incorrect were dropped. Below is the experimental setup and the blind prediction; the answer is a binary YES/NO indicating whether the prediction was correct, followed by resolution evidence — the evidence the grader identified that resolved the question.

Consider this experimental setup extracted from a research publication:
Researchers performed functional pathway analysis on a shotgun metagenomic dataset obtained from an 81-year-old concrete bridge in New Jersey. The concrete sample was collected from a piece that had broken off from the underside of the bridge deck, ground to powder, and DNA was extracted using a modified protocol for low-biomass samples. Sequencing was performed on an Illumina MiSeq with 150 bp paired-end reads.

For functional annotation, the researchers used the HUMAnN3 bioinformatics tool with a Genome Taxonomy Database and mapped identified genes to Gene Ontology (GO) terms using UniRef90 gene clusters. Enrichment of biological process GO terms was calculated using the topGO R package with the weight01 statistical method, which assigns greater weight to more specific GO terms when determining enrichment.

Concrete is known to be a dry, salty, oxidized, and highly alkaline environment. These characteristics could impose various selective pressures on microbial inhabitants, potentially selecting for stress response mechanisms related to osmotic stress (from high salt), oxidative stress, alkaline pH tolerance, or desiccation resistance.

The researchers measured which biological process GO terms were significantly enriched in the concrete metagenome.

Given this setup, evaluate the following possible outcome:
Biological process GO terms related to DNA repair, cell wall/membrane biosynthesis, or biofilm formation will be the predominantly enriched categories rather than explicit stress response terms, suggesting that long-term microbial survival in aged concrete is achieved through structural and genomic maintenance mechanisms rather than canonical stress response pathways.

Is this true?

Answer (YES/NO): NO